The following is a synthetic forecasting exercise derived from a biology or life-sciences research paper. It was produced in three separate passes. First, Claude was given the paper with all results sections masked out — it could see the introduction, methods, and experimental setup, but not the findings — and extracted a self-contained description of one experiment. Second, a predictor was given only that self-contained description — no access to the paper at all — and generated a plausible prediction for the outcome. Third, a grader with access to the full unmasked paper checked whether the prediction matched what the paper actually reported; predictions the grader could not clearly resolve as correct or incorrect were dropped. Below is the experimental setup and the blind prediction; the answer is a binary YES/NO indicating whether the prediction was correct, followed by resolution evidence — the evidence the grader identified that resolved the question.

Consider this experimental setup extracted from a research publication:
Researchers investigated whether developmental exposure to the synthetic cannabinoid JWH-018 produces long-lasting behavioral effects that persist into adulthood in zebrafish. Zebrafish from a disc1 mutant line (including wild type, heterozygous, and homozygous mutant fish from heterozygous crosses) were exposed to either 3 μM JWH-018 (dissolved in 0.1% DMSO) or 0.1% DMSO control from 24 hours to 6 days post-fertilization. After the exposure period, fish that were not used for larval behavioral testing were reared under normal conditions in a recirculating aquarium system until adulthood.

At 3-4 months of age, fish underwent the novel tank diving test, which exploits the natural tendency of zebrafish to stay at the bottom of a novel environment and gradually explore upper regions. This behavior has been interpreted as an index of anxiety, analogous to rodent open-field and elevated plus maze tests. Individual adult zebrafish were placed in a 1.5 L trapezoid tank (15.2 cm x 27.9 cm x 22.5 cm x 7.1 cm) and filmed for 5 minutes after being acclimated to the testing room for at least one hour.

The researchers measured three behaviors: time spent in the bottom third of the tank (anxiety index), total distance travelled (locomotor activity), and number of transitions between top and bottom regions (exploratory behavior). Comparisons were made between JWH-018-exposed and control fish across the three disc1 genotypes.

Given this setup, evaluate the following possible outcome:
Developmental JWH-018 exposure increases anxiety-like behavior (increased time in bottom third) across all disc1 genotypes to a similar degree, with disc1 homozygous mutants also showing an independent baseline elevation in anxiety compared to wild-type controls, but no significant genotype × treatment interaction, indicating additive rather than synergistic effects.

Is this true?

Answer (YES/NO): NO